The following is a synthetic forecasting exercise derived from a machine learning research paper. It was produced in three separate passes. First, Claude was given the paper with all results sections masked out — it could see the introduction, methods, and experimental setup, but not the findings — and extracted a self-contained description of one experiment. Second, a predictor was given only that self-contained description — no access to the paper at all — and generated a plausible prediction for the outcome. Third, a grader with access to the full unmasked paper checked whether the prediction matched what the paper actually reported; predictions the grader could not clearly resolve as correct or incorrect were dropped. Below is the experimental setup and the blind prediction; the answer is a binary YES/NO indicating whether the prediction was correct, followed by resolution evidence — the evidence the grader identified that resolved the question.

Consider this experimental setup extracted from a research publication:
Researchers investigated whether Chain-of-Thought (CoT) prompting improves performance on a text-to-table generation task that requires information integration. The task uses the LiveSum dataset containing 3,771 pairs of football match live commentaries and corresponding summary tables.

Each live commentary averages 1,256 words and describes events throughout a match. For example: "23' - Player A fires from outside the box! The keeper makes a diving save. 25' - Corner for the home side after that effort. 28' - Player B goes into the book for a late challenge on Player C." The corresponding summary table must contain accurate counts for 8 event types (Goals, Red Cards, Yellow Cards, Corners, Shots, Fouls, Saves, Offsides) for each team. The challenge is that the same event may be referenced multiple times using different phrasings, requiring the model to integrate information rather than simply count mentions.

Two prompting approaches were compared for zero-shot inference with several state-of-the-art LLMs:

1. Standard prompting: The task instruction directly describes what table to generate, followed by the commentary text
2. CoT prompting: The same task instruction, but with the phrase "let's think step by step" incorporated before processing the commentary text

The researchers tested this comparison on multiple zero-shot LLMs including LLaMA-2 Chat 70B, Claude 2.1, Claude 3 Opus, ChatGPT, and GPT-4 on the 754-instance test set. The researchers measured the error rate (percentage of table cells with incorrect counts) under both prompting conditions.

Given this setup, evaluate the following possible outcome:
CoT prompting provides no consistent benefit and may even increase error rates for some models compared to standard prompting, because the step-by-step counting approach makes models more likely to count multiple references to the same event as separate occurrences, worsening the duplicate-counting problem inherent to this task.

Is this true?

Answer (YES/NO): NO